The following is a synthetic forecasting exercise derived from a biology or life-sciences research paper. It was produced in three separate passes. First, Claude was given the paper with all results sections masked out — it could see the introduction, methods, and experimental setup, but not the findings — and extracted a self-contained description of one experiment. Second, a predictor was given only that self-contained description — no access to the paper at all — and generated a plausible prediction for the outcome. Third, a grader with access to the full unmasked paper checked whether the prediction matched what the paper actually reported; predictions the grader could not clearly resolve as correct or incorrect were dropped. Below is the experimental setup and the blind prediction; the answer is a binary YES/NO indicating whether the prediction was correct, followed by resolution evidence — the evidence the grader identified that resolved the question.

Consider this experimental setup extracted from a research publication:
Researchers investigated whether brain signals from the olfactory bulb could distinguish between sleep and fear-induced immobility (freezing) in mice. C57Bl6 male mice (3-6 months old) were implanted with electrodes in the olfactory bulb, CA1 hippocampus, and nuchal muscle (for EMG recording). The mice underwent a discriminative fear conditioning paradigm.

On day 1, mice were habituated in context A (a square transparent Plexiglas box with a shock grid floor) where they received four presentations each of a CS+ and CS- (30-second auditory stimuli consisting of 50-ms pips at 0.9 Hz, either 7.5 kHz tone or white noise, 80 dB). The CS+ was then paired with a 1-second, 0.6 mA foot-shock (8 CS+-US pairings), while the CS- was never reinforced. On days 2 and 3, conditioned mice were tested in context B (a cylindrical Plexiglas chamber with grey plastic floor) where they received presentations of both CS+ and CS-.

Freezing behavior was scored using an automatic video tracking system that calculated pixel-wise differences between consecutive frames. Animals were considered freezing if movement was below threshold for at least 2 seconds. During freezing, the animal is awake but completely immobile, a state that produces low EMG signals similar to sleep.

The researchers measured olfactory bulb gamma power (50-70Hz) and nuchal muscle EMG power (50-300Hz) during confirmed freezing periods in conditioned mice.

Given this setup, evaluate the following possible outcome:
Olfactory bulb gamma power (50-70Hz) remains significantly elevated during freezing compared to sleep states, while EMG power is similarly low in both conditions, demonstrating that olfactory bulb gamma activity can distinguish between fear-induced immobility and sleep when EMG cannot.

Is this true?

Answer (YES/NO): YES